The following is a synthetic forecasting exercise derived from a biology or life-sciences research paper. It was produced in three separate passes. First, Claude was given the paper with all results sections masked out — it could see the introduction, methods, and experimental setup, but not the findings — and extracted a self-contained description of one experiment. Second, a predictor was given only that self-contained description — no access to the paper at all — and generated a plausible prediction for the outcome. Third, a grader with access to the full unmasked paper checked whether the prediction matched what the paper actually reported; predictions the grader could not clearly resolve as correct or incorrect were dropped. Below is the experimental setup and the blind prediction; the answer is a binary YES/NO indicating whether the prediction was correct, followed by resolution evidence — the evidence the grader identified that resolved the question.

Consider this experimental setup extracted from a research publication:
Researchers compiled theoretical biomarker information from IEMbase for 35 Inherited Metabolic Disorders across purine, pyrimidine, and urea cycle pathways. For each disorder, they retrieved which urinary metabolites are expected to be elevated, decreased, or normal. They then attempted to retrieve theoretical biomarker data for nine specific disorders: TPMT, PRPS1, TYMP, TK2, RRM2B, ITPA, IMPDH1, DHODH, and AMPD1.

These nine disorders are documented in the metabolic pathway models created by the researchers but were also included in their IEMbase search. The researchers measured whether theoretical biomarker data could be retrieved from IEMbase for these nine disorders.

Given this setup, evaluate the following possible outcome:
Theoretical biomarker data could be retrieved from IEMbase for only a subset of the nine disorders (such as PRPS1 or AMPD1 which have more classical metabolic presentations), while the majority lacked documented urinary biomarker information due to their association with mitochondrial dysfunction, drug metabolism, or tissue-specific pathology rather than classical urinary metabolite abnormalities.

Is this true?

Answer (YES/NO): NO